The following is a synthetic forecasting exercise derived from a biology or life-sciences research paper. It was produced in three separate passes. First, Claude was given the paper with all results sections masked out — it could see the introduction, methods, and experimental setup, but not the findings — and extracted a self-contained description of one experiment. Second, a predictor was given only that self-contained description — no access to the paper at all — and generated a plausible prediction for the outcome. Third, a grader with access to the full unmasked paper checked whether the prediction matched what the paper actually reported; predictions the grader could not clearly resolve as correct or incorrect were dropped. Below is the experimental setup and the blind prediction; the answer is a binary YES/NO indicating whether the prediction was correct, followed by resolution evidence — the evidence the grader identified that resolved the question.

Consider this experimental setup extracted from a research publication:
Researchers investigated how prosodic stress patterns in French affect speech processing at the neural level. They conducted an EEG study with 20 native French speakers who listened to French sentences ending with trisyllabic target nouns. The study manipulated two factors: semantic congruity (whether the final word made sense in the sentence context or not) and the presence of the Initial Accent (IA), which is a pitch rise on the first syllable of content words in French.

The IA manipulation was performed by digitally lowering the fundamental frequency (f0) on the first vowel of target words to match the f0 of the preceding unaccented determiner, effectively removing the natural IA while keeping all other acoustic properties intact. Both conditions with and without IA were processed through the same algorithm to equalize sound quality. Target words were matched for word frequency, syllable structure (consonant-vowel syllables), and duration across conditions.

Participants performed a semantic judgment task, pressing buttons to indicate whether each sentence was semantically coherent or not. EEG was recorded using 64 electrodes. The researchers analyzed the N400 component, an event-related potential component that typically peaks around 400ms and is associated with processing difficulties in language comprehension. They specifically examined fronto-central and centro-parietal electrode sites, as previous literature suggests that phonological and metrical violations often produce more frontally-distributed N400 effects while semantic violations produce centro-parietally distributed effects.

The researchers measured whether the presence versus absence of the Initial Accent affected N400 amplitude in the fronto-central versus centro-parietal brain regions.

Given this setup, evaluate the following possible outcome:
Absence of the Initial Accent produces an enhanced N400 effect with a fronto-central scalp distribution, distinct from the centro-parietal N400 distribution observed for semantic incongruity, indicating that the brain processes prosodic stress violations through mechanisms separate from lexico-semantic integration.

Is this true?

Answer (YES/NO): YES